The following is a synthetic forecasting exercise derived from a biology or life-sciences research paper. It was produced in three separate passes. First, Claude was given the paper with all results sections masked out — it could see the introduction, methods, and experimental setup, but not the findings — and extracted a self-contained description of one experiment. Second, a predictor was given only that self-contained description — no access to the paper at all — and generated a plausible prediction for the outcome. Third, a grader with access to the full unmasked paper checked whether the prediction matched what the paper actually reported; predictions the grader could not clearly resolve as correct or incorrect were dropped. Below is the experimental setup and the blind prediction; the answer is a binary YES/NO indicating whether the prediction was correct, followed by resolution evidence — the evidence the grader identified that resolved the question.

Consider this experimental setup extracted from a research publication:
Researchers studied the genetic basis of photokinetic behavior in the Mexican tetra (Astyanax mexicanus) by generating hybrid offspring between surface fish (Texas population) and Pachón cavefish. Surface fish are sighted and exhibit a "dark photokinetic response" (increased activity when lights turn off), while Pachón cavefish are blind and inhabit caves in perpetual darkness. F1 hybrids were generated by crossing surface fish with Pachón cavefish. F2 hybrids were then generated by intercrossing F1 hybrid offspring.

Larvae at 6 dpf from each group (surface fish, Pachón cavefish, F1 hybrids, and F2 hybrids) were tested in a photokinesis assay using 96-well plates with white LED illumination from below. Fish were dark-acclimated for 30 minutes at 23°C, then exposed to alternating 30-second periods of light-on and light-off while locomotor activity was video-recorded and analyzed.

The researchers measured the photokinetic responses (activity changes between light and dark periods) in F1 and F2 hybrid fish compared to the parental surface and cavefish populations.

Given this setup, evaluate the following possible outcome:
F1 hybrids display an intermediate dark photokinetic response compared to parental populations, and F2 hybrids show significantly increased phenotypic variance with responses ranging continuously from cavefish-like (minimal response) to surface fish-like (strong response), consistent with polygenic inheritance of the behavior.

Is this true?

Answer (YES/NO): NO